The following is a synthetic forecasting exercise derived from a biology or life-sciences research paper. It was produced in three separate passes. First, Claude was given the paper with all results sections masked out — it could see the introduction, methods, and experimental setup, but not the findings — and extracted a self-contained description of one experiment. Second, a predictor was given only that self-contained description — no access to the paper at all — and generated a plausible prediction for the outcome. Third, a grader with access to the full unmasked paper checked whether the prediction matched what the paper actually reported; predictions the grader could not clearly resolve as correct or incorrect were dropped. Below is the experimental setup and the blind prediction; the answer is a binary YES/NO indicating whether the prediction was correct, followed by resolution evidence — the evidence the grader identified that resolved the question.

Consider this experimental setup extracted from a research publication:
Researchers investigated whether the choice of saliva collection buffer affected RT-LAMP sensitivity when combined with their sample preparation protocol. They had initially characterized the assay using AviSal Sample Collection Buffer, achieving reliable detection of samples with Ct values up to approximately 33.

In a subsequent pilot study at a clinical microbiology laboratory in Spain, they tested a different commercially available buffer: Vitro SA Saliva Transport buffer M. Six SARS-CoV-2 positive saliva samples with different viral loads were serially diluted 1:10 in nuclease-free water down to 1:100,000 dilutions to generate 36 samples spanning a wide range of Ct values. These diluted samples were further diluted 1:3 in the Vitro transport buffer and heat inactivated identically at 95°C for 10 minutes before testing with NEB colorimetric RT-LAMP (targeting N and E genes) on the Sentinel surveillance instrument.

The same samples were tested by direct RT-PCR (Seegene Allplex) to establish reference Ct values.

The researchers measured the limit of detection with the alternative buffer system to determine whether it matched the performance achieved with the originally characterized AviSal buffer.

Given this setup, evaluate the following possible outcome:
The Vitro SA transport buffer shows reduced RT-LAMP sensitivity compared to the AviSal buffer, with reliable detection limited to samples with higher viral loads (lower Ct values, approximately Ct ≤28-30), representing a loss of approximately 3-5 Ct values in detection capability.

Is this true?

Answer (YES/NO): NO